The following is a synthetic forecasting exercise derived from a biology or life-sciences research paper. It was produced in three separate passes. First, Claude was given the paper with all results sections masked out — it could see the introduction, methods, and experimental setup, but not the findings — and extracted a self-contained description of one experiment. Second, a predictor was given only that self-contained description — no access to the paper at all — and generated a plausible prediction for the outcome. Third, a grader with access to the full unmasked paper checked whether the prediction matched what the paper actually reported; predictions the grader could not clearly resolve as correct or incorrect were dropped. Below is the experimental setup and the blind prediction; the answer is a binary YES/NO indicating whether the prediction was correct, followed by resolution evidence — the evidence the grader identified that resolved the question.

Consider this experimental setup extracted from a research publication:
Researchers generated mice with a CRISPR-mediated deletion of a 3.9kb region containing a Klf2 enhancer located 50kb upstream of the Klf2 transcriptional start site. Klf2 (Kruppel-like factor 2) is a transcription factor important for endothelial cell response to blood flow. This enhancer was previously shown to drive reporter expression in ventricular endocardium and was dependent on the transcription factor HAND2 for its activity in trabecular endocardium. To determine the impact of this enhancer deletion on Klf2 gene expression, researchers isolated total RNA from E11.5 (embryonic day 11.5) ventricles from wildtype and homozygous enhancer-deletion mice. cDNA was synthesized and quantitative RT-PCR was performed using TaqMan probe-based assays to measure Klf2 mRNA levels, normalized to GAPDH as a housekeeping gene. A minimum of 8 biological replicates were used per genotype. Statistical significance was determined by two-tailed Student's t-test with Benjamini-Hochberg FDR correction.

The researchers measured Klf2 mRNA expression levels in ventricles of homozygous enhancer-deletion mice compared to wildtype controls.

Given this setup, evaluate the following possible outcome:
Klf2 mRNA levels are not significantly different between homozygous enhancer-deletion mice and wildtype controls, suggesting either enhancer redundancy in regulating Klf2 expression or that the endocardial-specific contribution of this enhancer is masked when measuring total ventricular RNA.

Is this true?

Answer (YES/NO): NO